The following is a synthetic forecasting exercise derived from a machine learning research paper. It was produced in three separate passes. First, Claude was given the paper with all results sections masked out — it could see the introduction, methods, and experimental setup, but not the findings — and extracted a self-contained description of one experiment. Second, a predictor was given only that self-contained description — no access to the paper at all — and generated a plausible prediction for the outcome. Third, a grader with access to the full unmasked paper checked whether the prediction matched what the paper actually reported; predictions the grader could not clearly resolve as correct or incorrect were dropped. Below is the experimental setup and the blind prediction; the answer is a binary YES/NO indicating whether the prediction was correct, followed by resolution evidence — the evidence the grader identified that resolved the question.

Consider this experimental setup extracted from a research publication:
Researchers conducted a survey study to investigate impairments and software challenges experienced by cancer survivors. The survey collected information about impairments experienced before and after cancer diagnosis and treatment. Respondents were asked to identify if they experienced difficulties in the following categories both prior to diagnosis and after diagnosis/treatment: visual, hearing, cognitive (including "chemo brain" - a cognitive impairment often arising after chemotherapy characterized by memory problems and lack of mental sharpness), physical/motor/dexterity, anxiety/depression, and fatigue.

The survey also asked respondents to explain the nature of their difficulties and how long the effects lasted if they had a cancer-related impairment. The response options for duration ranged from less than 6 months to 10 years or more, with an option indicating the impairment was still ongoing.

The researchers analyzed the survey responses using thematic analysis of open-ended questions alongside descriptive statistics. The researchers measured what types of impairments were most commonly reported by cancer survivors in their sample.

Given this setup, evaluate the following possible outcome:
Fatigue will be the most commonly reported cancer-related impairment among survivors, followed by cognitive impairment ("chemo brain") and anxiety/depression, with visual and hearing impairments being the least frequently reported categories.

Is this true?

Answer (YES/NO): NO